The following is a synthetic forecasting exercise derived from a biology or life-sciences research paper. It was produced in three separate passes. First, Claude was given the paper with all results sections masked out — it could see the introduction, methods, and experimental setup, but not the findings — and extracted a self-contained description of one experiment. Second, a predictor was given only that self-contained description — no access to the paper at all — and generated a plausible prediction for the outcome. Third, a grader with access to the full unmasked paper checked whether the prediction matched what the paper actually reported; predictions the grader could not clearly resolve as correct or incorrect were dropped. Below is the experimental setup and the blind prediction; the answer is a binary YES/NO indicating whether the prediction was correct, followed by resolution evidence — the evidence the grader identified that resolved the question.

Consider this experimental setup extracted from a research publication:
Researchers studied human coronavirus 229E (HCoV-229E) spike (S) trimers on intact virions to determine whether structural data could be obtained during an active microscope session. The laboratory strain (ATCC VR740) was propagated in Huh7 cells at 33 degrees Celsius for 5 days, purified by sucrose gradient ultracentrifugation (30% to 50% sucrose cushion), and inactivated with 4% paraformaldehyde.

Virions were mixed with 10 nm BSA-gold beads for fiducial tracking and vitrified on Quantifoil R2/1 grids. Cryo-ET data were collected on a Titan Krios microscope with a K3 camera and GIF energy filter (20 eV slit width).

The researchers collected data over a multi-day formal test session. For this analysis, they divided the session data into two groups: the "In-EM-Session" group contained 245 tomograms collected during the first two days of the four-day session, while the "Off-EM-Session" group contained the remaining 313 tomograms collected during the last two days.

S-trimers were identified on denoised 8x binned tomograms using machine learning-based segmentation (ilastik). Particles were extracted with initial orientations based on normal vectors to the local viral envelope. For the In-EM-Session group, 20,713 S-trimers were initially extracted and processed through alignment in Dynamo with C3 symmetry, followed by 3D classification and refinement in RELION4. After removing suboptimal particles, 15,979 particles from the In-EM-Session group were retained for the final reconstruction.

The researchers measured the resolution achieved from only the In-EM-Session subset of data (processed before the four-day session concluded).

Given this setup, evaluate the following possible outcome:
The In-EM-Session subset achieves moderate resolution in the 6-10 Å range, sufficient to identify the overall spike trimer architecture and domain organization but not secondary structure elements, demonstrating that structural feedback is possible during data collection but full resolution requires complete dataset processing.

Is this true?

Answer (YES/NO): NO